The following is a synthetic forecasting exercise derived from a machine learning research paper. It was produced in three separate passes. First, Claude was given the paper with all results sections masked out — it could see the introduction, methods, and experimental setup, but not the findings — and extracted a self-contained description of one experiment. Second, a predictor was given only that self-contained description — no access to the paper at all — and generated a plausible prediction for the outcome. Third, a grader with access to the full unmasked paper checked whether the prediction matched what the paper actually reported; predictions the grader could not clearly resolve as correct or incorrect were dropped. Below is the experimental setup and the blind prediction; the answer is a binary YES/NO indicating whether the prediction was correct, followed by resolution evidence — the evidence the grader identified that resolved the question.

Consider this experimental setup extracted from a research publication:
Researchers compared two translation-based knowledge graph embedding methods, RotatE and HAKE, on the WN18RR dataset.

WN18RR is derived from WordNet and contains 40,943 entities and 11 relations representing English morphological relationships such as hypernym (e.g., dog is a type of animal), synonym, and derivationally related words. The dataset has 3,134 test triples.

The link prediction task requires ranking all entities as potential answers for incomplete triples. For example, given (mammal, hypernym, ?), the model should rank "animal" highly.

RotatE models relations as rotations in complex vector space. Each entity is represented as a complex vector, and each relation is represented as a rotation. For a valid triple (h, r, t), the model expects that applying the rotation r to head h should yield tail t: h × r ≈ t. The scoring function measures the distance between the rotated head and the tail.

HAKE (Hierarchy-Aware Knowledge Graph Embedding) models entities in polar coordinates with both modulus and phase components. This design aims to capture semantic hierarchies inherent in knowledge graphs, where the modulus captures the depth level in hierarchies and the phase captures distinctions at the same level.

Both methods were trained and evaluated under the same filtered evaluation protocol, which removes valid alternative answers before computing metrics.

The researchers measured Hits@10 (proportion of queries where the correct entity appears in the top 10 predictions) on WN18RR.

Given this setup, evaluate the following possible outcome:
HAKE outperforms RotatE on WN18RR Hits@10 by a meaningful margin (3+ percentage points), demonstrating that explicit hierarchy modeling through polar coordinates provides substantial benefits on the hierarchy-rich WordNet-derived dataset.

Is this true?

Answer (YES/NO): NO